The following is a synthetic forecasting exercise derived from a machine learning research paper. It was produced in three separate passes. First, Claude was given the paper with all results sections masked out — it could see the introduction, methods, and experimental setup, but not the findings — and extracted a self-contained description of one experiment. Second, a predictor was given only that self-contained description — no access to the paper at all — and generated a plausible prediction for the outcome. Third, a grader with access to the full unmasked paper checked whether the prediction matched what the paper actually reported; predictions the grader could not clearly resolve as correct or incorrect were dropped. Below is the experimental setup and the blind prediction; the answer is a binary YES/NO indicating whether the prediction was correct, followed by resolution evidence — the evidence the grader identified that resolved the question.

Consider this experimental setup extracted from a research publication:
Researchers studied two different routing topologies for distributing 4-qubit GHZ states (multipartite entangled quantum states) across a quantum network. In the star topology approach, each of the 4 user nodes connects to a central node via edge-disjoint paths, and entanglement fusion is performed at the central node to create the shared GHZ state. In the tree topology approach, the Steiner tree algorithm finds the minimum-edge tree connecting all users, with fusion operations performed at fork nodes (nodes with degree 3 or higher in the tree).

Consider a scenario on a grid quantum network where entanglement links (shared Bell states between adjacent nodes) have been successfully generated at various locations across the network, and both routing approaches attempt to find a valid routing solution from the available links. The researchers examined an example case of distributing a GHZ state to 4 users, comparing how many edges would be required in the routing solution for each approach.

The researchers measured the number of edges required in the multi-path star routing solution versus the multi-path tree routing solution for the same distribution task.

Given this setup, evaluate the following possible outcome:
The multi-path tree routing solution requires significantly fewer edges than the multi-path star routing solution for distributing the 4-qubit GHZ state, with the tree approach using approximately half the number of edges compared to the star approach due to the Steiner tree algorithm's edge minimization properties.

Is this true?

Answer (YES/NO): NO